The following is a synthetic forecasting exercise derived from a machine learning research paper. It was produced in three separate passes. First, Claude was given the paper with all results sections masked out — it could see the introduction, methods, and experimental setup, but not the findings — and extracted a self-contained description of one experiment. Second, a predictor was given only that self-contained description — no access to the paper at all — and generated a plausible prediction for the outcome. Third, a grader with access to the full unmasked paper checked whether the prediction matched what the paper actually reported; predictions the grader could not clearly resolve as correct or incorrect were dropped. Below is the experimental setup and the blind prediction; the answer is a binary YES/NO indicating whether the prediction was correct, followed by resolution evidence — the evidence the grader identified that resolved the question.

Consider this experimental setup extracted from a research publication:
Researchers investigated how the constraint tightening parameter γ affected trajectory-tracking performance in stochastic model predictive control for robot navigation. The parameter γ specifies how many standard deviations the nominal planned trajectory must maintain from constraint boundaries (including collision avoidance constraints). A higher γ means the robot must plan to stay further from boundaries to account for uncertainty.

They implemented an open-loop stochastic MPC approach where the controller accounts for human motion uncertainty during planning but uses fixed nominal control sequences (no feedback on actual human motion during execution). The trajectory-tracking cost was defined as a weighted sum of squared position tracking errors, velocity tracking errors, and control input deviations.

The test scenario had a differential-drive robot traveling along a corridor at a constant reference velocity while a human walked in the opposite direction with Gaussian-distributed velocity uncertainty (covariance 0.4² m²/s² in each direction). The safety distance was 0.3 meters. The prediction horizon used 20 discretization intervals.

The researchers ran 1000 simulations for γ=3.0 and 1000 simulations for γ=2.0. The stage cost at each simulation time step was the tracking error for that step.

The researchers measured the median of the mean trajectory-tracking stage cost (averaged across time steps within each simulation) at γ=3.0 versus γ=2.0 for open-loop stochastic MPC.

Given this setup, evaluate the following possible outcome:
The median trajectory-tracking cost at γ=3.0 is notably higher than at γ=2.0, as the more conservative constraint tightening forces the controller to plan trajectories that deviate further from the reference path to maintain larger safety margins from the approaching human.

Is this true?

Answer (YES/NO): YES